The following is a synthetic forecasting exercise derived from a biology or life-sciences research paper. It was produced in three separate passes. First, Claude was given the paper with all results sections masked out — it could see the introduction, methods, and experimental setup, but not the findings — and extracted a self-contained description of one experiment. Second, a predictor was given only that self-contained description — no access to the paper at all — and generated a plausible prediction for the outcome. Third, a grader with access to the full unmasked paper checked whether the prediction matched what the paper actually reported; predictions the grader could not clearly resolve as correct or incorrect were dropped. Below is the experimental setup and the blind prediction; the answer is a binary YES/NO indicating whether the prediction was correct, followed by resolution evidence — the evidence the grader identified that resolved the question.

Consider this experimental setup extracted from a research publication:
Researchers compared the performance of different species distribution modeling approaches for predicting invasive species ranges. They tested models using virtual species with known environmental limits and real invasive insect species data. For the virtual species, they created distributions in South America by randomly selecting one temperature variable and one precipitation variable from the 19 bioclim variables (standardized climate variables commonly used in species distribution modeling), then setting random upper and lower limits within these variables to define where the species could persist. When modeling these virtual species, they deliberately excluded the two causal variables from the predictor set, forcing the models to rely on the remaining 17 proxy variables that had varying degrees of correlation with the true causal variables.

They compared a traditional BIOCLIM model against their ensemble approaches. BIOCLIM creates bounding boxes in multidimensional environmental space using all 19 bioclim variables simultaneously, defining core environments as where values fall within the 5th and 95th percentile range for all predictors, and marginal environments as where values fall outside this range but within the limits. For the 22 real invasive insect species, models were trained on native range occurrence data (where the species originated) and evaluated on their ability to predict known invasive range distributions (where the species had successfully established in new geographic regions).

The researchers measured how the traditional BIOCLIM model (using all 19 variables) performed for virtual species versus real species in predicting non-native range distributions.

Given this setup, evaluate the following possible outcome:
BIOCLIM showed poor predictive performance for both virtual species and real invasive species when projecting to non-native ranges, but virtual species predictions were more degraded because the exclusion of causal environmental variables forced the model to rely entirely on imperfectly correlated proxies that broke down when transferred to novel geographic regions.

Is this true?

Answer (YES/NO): NO